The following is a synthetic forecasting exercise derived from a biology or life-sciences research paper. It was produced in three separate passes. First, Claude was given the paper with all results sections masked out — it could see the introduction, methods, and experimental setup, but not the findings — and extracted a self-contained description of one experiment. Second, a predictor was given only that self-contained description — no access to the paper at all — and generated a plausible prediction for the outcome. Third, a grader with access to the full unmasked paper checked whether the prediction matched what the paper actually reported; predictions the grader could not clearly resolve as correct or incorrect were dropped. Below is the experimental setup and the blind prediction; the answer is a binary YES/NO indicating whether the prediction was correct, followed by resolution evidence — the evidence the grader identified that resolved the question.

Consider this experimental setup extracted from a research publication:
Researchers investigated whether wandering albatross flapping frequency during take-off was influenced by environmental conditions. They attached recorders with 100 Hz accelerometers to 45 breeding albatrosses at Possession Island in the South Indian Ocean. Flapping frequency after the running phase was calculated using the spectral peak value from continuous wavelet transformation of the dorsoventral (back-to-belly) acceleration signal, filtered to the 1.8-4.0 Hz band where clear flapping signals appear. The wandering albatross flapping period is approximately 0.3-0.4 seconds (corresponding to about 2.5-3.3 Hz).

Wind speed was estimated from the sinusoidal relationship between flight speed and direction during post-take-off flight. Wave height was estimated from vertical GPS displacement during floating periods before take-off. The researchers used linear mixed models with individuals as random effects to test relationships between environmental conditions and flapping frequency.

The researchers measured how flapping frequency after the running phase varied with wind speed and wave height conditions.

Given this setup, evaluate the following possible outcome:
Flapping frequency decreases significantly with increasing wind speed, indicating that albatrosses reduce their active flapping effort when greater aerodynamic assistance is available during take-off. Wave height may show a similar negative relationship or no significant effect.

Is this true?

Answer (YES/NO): YES